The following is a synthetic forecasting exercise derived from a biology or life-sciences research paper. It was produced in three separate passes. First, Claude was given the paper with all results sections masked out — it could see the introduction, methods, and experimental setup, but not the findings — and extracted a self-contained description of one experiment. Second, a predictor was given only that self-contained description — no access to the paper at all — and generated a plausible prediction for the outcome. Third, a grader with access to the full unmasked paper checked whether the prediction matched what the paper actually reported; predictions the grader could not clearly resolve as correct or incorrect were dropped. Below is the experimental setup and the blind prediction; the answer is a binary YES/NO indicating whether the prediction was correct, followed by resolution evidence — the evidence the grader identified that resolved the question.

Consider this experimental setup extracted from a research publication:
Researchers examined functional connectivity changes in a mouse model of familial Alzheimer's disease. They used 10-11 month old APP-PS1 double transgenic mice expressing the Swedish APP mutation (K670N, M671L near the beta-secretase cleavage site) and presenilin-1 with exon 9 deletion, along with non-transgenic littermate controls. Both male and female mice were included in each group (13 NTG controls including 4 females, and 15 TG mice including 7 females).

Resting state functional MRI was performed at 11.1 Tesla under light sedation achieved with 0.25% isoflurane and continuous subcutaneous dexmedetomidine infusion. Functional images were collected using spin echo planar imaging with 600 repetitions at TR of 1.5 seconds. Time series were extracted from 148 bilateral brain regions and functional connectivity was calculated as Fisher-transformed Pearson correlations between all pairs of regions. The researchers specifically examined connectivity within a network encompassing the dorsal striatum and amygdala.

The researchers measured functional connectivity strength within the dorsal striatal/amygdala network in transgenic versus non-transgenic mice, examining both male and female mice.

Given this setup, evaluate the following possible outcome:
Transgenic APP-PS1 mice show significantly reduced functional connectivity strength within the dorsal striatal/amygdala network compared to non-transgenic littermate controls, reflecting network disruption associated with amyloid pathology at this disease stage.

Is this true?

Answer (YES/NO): NO